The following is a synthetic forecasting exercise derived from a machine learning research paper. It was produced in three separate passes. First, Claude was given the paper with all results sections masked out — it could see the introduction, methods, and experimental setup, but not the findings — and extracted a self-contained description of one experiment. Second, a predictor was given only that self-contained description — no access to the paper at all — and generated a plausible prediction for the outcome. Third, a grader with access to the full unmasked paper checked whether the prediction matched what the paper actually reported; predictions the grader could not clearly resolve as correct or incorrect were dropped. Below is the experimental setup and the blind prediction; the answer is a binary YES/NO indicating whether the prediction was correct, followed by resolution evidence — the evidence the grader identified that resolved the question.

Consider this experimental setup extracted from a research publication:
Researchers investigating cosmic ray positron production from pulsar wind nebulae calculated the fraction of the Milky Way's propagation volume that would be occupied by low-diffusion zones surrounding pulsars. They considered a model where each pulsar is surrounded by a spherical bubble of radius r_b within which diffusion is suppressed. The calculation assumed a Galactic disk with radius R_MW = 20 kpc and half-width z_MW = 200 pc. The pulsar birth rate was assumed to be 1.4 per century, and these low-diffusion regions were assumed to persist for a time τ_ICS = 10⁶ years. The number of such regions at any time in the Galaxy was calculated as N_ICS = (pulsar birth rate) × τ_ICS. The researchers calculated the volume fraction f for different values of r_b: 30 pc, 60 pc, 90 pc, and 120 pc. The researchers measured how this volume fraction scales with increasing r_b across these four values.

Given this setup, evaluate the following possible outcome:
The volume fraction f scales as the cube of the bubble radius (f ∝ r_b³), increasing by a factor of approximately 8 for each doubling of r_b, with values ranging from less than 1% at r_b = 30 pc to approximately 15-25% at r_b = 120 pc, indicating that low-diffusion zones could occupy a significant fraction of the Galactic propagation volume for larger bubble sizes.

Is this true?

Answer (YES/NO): YES